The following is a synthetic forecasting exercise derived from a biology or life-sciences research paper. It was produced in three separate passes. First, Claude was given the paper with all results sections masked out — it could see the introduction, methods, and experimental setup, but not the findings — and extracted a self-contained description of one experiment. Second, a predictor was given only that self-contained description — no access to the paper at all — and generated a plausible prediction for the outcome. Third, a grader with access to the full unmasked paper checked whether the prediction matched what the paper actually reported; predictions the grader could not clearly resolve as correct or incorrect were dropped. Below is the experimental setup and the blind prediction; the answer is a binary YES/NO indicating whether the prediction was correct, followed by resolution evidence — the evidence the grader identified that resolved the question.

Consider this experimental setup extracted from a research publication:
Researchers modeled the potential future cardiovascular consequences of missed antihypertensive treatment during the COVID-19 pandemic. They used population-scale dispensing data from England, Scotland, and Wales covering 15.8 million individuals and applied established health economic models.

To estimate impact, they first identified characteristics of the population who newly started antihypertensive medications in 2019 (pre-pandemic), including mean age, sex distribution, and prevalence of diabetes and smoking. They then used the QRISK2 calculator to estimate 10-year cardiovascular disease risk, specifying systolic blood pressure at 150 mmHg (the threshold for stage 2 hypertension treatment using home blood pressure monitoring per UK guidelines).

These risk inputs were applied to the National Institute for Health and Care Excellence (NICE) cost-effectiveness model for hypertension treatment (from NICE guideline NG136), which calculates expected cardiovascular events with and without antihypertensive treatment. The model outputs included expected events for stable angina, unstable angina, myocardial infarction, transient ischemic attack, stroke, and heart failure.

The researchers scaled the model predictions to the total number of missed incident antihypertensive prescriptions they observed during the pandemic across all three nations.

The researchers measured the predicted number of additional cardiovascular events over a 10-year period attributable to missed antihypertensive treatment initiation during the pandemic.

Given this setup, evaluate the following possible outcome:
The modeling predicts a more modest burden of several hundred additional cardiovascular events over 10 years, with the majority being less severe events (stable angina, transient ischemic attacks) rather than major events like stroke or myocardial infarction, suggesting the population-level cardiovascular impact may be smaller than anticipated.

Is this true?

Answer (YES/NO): NO